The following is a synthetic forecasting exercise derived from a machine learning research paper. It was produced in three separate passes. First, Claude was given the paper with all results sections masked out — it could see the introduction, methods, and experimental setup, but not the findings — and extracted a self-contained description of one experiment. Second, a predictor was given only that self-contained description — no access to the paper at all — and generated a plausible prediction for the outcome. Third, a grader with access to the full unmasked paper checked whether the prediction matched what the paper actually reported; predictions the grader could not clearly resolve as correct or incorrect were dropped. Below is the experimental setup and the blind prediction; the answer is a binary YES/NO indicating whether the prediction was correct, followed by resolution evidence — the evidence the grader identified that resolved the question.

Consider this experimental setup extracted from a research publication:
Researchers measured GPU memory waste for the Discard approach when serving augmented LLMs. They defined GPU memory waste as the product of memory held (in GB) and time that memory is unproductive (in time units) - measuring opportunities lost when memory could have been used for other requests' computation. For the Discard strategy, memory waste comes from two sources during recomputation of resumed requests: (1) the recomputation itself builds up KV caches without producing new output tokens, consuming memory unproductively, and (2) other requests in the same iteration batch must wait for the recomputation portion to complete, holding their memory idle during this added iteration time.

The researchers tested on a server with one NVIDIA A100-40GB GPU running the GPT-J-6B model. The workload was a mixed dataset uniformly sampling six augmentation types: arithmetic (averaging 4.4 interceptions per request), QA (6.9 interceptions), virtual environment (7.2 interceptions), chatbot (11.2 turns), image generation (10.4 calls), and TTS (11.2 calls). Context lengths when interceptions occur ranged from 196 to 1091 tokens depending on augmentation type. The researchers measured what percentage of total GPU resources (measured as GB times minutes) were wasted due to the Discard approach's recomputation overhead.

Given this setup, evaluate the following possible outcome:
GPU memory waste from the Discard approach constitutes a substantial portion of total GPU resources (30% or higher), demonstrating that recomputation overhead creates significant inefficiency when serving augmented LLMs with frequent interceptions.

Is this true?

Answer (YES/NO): NO